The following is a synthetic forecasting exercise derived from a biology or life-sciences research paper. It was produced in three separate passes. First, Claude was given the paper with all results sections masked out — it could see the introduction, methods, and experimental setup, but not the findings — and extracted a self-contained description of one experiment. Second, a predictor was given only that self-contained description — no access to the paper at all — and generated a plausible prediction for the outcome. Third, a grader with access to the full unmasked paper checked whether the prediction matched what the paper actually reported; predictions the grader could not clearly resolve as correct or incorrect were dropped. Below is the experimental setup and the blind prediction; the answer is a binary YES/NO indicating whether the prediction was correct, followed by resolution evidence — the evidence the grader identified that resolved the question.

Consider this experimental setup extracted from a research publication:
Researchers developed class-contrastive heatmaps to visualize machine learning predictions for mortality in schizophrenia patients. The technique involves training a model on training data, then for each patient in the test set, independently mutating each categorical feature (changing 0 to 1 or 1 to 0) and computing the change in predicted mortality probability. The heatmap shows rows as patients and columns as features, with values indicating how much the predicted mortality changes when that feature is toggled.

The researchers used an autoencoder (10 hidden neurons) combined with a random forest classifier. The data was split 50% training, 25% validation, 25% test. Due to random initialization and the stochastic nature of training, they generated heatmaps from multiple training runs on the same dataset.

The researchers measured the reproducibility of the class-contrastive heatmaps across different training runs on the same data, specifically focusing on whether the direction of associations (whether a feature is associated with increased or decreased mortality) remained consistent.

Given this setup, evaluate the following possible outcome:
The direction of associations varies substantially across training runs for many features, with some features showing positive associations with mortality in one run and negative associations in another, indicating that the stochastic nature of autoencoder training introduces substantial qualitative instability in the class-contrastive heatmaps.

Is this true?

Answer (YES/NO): NO